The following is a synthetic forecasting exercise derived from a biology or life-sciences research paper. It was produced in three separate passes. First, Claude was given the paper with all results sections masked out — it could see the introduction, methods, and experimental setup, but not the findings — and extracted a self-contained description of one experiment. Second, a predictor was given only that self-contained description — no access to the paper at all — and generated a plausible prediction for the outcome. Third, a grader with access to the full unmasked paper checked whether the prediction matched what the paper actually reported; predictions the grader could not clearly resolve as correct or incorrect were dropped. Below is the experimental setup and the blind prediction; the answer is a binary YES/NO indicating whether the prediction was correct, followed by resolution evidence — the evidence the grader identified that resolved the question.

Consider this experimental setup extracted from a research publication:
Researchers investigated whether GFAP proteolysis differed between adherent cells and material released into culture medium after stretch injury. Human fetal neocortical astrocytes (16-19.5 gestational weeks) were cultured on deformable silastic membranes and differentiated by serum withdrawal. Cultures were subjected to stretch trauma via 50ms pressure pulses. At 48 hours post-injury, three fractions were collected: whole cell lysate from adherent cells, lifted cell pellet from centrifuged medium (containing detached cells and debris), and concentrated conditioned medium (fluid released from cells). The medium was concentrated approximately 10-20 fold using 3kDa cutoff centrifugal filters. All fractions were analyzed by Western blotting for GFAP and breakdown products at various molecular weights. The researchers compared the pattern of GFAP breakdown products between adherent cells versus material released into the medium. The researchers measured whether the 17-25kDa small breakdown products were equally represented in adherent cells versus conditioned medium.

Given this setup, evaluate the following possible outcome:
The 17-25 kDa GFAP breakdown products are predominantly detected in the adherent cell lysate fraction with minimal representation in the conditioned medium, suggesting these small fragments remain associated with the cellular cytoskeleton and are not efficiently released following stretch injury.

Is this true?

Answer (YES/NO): NO